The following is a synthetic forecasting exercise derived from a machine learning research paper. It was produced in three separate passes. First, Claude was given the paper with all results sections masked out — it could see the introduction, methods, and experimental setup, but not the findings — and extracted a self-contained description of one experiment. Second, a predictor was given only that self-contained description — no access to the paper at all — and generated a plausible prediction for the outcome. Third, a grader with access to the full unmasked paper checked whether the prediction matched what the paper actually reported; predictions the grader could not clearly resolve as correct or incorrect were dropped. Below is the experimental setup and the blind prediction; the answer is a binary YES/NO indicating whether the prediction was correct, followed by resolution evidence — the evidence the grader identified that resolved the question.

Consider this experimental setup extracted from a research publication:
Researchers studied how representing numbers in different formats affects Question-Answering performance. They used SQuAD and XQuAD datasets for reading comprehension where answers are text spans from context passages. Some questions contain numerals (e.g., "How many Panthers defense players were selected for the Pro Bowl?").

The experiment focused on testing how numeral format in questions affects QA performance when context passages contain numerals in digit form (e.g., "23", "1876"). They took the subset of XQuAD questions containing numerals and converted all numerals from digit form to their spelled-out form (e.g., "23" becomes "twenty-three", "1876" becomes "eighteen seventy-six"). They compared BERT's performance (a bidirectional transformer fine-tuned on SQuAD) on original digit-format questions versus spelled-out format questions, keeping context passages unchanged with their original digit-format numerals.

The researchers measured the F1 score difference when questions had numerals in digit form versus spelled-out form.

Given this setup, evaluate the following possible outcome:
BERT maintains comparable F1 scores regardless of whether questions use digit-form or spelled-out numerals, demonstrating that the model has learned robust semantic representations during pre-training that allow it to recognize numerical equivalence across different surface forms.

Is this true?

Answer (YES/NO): NO